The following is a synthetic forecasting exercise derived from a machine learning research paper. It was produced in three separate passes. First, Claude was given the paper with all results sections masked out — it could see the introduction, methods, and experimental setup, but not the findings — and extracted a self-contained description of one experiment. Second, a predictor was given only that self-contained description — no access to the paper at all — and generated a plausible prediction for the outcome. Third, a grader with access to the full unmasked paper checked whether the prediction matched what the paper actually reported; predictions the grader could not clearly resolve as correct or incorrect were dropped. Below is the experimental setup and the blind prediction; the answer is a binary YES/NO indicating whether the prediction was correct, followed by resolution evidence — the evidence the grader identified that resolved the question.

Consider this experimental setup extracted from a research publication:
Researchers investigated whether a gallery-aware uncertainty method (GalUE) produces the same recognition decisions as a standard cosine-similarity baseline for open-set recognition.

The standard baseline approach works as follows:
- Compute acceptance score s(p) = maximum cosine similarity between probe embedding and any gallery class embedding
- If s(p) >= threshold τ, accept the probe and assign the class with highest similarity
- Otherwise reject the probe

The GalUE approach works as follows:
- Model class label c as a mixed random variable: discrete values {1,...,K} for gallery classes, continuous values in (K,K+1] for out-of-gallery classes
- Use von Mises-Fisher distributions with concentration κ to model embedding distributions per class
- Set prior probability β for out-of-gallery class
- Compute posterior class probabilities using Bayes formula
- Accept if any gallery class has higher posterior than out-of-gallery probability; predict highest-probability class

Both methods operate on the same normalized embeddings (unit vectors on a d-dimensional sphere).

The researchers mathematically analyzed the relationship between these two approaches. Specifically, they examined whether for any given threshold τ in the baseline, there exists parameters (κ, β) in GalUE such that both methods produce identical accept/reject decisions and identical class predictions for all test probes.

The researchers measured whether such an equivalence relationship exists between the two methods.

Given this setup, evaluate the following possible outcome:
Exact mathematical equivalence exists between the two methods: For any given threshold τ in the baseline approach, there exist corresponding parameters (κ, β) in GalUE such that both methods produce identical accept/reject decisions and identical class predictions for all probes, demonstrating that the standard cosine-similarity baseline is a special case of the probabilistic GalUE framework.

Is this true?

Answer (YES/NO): YES